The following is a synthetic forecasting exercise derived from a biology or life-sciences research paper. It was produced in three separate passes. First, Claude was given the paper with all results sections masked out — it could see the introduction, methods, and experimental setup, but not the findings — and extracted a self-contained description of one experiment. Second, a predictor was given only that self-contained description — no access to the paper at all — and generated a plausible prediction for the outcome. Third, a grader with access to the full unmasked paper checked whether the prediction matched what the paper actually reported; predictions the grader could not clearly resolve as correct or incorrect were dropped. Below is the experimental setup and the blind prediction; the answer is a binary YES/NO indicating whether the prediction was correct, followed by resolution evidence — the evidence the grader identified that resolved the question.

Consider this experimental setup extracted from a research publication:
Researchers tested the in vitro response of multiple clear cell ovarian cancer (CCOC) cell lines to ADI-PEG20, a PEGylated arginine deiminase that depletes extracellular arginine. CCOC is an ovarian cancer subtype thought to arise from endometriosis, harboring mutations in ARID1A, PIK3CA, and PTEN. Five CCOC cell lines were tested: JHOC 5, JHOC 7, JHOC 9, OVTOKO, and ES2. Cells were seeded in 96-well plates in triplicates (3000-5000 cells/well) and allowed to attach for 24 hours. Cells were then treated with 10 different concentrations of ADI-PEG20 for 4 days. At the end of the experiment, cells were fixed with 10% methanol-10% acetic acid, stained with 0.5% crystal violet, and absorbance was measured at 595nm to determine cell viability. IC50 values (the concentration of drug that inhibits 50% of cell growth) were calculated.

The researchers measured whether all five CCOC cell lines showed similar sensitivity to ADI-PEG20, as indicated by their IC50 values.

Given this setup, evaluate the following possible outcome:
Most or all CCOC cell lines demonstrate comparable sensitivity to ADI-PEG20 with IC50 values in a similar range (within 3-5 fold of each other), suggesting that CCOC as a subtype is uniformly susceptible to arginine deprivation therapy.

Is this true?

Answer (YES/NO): NO